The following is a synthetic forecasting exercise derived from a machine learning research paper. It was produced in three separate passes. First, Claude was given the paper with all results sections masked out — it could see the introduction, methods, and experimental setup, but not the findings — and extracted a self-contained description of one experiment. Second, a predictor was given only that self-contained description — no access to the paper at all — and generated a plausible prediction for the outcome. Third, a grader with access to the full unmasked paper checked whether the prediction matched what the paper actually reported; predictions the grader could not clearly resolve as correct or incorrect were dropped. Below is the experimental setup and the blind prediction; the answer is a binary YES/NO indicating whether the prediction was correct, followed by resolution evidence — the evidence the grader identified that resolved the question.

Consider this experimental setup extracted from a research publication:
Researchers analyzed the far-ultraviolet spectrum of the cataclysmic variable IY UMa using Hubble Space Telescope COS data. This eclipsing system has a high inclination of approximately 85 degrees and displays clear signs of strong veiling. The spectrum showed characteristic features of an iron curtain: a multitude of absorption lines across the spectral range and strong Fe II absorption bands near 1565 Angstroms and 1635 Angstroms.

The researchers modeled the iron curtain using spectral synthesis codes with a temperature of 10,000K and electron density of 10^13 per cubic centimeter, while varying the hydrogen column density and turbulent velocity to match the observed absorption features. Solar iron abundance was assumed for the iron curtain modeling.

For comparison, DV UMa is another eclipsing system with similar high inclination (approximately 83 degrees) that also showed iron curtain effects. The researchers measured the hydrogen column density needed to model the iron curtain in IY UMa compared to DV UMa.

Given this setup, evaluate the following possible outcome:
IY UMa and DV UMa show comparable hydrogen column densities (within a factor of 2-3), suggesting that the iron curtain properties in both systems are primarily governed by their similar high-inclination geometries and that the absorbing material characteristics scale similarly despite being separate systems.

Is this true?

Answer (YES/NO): NO